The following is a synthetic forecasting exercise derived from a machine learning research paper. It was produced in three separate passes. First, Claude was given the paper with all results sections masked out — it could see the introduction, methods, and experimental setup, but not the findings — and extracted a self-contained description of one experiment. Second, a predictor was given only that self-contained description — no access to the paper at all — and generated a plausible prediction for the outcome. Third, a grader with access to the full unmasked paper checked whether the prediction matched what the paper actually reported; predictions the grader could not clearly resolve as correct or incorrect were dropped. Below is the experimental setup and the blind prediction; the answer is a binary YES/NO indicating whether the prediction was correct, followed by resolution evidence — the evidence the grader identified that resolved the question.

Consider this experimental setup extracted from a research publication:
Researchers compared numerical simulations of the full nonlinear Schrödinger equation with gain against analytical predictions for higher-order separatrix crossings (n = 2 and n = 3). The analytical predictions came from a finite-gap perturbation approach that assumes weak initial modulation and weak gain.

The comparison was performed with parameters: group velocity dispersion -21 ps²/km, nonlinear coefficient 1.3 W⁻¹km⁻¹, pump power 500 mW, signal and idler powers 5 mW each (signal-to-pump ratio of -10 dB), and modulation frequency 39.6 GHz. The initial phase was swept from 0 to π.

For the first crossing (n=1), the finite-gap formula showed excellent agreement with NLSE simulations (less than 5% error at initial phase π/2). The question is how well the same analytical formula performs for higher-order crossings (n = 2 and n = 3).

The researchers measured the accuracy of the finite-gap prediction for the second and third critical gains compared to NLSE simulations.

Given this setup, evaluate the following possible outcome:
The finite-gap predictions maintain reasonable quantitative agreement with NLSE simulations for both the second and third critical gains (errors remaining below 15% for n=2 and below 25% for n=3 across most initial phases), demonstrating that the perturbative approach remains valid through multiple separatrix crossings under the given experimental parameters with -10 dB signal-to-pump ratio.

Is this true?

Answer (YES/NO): YES